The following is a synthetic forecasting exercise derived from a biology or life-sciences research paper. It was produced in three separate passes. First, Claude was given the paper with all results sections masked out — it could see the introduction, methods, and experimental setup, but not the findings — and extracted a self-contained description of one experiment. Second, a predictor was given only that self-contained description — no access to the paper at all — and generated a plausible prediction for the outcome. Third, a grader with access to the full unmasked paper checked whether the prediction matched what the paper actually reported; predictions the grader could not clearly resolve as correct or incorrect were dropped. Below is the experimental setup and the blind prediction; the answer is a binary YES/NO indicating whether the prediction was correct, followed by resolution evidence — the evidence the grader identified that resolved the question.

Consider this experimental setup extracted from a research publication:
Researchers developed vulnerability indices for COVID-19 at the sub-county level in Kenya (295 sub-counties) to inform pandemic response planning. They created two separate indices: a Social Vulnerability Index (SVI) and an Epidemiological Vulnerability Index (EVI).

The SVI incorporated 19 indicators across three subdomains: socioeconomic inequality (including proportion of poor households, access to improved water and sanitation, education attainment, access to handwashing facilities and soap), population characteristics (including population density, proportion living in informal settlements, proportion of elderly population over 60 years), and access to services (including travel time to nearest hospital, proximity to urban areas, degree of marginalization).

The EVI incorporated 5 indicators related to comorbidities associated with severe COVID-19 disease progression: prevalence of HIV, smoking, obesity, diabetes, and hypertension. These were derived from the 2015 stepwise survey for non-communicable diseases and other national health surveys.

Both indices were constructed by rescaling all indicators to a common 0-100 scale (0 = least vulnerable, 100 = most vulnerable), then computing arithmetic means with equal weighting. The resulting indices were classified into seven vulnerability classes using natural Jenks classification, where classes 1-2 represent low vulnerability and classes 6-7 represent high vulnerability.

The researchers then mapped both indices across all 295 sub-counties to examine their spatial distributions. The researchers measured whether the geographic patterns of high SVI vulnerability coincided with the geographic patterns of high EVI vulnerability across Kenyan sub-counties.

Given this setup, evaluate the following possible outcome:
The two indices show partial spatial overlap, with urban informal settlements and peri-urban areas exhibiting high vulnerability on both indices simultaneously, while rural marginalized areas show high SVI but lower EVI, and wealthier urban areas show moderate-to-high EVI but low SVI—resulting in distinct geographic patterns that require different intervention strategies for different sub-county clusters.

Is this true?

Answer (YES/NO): NO